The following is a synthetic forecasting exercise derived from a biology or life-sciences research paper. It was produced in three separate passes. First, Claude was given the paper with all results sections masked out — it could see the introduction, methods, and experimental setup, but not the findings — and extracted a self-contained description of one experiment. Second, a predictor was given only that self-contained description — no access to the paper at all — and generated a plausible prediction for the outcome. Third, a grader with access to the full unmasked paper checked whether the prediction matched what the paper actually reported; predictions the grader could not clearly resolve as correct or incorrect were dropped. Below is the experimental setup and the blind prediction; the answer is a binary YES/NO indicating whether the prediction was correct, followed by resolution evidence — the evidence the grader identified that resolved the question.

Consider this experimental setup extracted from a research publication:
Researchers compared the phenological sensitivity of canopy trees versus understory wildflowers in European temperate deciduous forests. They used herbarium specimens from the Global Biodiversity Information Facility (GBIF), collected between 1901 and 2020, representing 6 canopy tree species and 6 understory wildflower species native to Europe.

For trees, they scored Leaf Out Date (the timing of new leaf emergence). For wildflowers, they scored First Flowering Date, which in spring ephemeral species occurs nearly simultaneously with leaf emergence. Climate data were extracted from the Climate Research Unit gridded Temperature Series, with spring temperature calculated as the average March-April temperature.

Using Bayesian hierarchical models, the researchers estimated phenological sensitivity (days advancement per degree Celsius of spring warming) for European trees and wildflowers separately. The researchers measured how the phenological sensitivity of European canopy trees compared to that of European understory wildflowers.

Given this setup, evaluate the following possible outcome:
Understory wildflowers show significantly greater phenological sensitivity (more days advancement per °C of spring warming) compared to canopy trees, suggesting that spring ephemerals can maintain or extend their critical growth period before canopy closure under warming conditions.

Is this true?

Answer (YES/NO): NO